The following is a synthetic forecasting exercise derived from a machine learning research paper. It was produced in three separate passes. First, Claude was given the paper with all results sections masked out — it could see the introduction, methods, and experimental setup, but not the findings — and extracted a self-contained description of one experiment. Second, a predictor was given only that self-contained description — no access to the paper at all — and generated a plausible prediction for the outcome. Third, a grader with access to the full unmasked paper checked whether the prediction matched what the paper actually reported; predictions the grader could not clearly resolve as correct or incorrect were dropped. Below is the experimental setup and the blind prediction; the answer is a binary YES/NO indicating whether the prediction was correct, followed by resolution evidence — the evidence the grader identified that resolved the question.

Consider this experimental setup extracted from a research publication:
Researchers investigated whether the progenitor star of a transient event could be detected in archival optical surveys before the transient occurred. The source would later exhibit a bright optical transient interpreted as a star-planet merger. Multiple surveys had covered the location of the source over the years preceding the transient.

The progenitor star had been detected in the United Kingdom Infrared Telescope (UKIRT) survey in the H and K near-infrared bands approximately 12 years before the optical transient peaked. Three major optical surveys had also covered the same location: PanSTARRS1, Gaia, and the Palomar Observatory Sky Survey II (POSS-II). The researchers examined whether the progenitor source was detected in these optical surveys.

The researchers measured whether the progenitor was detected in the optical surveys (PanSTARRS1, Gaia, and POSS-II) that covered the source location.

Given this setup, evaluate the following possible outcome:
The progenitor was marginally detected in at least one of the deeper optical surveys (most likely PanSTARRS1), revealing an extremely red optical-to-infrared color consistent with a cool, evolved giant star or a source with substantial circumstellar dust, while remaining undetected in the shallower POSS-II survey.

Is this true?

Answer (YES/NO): NO